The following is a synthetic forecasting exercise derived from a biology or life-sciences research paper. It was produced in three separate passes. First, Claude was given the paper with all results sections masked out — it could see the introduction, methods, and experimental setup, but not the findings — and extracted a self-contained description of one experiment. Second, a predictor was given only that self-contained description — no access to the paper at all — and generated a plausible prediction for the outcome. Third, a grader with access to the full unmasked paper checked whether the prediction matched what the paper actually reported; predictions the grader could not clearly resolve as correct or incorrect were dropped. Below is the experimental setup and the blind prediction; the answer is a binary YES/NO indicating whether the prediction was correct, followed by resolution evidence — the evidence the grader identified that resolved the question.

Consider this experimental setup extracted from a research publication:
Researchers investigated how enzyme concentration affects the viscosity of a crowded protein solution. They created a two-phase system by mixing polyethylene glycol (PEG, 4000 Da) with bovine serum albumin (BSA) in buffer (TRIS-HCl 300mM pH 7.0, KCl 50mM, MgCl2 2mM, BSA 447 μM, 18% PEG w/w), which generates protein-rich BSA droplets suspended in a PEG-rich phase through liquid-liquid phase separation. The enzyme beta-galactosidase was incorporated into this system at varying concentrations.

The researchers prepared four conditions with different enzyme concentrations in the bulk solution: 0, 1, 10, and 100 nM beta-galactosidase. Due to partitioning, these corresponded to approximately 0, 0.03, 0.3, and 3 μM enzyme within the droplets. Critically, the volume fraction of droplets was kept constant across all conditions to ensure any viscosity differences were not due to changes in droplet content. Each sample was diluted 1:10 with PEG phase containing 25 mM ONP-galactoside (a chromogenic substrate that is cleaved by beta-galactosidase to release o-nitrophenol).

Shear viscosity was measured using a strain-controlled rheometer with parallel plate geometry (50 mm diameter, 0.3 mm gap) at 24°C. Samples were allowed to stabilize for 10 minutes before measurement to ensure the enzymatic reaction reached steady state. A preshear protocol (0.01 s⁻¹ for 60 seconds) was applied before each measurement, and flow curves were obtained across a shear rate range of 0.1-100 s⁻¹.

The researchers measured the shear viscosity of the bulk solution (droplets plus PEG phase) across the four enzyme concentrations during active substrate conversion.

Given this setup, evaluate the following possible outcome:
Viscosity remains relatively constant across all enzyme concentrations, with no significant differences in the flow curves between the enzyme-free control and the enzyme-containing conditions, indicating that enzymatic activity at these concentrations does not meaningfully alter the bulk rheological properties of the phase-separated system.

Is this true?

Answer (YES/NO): NO